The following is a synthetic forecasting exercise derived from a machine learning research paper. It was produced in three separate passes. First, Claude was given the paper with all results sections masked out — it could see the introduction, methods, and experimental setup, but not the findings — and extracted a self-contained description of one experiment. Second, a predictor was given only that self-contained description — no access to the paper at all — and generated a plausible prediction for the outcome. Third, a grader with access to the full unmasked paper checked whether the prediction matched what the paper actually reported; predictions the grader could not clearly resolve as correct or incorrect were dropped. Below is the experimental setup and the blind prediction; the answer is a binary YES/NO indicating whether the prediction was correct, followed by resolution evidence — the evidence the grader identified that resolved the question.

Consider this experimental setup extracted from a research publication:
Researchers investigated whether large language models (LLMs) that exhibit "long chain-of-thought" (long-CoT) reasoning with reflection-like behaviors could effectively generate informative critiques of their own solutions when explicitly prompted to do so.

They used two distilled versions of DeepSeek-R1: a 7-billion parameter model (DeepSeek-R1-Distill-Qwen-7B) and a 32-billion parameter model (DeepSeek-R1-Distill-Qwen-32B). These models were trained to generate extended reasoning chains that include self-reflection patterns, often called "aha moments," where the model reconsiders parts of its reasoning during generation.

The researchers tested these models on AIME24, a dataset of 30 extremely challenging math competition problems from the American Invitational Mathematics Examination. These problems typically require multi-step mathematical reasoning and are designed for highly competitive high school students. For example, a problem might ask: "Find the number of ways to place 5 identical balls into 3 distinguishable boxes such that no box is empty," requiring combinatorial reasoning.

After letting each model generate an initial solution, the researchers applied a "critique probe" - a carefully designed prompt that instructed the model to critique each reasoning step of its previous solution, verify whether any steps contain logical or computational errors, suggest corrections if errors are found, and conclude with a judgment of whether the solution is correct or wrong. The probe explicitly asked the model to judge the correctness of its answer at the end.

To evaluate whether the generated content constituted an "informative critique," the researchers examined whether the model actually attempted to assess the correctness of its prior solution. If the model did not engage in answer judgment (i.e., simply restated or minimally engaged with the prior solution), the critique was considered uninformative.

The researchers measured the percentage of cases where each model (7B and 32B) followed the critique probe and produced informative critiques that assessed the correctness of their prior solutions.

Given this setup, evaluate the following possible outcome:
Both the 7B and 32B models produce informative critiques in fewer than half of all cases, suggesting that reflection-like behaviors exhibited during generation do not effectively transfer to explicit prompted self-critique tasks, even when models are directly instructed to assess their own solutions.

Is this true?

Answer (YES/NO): YES